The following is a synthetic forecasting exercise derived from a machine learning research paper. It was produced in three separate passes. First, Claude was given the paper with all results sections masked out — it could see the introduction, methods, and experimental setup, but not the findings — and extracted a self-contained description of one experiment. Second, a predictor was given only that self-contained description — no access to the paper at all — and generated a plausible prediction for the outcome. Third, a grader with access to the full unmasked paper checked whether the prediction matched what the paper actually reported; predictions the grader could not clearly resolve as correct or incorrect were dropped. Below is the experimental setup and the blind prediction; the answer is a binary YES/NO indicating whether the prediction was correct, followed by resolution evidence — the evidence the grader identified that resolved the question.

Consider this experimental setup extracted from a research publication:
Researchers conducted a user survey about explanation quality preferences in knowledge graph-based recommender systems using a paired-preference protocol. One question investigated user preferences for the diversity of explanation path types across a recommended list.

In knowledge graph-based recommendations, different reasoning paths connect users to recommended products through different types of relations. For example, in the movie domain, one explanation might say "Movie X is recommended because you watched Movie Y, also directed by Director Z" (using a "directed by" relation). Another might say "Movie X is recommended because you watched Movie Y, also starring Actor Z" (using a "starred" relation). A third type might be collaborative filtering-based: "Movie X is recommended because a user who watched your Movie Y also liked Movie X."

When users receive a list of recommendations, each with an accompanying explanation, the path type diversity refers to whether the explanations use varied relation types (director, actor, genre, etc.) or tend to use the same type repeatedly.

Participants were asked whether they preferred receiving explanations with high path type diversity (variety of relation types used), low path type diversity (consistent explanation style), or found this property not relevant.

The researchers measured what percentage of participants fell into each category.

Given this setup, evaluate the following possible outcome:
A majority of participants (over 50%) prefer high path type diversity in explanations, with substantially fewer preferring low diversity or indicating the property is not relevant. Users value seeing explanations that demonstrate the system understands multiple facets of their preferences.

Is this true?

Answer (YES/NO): YES